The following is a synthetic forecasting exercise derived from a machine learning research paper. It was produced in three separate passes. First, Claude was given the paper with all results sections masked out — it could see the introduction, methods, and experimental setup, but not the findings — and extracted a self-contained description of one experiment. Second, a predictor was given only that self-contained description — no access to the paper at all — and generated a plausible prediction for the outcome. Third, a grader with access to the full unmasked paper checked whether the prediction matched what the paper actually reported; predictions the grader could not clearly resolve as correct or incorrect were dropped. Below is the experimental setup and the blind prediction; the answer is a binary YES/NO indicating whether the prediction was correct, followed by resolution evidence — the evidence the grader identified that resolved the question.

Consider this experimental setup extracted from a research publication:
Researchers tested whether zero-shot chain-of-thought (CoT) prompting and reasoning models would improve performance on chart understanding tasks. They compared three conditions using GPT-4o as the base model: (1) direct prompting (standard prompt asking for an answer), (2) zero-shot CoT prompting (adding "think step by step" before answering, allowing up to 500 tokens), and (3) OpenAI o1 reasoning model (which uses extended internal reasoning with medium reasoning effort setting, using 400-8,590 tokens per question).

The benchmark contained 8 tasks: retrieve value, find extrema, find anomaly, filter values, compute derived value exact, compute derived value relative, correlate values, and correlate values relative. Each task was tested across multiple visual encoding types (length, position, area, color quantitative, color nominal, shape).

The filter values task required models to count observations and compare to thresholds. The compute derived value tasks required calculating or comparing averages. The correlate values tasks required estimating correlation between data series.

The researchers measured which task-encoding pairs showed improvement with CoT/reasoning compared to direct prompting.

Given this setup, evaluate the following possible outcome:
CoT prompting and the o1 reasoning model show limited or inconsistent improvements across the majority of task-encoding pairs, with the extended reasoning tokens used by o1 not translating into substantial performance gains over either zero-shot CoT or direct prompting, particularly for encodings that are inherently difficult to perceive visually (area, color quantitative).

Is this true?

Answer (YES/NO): NO